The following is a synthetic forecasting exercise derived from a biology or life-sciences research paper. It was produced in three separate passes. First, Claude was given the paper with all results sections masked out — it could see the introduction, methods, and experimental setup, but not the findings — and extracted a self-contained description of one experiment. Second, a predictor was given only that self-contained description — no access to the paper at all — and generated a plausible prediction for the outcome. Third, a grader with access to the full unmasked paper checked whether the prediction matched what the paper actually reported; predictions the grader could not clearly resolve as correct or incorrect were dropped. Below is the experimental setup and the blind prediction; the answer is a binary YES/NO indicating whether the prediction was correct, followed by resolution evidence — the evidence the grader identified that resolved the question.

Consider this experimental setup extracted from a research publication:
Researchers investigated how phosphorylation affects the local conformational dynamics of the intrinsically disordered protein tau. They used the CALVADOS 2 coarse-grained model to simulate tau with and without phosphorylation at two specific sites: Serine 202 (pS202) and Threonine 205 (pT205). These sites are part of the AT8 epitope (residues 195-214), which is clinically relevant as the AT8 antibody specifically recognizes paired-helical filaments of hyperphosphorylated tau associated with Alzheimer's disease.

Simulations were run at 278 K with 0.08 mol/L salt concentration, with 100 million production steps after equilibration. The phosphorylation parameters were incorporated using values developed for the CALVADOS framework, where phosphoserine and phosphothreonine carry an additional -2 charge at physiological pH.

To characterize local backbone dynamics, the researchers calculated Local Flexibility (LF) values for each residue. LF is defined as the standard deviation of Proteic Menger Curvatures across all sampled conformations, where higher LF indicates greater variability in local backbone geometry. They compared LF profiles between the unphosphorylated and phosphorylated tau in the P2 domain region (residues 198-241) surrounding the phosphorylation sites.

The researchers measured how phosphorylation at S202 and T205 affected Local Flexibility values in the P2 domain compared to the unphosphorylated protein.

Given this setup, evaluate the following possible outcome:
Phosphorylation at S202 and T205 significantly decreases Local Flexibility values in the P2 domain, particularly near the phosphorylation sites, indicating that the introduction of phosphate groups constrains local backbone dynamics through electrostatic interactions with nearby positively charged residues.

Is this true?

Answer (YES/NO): NO